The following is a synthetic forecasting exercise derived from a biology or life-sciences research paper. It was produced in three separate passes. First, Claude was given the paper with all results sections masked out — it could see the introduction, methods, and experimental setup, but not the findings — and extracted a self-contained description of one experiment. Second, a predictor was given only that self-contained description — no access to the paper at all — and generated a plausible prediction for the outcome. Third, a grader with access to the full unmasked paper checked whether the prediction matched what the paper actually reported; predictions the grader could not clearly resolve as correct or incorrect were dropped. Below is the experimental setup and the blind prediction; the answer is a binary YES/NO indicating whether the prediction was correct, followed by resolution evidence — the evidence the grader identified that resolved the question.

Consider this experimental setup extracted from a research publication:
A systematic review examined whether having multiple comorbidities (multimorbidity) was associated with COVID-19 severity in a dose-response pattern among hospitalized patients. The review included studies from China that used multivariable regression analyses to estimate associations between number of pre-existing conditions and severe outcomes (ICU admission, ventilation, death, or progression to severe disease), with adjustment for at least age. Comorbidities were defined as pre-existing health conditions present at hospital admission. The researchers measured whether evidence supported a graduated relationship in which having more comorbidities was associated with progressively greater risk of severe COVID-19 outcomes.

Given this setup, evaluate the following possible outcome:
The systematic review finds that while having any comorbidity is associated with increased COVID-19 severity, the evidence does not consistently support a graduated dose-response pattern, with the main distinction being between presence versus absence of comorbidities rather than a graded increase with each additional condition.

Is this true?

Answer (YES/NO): NO